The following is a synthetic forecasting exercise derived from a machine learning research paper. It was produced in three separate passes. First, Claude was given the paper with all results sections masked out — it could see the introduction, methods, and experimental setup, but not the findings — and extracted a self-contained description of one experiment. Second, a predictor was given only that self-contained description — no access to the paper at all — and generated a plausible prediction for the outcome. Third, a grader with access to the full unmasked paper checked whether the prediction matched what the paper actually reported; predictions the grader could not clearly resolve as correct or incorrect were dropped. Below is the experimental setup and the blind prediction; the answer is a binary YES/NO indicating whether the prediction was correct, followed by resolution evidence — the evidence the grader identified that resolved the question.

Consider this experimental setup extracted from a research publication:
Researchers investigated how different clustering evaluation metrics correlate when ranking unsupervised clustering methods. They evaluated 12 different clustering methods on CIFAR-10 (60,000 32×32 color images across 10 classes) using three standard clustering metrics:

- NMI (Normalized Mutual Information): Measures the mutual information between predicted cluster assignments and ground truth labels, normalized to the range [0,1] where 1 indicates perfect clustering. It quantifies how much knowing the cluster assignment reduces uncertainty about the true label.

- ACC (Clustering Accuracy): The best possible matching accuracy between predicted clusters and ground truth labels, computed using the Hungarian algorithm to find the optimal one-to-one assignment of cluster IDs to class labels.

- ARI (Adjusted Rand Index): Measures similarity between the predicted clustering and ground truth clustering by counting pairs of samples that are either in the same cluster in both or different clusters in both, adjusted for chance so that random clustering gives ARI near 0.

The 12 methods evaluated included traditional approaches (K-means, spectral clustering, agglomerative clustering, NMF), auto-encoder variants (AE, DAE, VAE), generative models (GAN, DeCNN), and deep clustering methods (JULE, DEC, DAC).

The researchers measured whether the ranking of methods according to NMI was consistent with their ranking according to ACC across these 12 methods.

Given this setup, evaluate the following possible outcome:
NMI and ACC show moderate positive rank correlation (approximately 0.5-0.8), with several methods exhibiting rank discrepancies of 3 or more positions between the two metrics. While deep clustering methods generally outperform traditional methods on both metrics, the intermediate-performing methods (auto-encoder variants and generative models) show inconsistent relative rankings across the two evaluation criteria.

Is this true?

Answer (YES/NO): NO